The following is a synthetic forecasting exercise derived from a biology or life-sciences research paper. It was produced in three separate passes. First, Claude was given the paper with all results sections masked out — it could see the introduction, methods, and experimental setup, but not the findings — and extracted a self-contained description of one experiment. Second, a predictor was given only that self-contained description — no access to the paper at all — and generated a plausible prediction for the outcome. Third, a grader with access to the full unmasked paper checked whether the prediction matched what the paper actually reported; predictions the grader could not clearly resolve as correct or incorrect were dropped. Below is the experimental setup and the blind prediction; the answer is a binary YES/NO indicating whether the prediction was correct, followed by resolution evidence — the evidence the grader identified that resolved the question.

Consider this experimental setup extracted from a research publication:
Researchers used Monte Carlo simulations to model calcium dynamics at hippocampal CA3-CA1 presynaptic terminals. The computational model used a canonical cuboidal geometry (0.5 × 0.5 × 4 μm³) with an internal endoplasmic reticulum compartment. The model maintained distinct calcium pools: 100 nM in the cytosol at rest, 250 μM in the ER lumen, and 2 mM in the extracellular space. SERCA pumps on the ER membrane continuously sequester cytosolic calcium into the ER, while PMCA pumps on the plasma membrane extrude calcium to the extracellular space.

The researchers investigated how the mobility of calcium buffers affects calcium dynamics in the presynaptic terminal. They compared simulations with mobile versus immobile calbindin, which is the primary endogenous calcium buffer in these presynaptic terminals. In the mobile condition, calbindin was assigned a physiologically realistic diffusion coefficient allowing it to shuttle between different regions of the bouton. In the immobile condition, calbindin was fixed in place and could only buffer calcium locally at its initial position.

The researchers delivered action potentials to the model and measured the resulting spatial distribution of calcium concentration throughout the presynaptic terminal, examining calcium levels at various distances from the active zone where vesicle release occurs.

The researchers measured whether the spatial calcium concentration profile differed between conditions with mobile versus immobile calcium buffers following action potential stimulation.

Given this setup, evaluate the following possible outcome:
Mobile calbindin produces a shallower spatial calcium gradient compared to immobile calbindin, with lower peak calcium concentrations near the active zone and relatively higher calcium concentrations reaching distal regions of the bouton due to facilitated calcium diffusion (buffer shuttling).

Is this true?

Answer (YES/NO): NO